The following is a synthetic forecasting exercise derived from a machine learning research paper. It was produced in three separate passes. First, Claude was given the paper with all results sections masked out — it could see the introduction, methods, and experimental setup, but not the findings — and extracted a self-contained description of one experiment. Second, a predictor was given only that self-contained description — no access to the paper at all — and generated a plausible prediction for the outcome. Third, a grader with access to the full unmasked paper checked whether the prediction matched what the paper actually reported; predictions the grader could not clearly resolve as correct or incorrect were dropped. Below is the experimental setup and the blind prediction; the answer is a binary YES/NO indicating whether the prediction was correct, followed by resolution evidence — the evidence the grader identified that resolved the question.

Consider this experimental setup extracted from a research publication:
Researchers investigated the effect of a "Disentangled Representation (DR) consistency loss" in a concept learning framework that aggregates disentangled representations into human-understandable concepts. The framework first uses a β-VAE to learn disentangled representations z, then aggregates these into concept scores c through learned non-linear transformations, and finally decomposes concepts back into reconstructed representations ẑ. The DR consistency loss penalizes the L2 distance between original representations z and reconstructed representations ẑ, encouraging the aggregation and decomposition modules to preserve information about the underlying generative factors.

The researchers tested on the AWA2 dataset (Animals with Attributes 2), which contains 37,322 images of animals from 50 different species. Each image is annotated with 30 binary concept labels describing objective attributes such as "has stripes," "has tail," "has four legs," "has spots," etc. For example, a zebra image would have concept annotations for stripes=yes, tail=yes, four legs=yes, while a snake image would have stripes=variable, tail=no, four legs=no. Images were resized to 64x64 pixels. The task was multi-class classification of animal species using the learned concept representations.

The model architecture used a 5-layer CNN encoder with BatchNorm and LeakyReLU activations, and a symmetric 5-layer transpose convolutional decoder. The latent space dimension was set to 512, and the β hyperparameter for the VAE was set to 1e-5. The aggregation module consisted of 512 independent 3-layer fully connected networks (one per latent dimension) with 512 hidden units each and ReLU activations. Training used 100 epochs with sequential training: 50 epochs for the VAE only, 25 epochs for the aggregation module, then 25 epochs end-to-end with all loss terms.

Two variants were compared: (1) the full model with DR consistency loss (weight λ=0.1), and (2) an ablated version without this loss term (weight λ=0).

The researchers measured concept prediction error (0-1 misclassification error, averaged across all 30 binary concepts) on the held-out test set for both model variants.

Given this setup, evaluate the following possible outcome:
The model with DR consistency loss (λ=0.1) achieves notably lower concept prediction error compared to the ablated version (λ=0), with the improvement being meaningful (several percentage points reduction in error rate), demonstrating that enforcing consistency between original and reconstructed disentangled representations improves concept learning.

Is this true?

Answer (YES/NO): YES